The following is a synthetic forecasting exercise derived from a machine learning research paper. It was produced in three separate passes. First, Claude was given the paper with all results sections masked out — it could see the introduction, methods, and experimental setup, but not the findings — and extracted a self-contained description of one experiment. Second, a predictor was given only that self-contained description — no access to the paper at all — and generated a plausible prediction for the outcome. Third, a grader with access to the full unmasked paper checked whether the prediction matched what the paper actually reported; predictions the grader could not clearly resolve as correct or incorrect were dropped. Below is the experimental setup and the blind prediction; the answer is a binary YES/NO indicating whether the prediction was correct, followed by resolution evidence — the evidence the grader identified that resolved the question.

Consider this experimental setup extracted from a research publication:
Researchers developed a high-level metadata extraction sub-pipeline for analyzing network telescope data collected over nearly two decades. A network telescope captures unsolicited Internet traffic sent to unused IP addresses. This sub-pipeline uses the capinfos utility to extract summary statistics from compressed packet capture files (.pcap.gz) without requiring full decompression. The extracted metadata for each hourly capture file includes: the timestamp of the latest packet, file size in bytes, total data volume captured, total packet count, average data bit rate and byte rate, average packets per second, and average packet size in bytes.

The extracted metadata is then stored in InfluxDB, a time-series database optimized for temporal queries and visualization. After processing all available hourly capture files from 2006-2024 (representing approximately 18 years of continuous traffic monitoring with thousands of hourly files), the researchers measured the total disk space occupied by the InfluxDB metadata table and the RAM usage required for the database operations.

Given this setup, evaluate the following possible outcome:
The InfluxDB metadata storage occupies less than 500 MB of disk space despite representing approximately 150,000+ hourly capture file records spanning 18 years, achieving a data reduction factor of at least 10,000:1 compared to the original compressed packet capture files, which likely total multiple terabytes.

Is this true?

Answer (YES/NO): NO